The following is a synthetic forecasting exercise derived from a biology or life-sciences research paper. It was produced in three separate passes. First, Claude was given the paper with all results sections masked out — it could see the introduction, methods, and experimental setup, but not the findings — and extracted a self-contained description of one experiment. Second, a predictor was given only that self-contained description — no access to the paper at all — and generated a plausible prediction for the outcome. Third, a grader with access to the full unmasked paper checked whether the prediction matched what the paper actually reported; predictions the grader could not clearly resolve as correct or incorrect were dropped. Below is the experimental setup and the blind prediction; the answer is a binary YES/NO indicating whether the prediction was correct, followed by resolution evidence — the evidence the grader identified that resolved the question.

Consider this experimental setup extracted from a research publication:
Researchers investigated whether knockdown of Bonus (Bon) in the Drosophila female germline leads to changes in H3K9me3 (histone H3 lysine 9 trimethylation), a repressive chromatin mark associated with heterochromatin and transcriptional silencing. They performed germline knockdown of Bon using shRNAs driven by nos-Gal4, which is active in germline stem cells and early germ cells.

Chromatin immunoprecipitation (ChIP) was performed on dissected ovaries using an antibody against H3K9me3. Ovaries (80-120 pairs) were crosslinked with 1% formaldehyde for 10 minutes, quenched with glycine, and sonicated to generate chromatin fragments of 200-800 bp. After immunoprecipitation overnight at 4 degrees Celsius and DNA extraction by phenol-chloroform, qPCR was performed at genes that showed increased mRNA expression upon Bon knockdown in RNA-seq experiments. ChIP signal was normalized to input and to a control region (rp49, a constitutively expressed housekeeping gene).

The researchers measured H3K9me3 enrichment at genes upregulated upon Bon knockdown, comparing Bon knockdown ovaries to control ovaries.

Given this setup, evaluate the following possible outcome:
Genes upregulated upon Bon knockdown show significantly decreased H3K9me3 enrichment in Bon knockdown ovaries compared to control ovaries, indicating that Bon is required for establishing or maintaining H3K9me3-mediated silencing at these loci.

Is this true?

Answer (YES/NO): NO